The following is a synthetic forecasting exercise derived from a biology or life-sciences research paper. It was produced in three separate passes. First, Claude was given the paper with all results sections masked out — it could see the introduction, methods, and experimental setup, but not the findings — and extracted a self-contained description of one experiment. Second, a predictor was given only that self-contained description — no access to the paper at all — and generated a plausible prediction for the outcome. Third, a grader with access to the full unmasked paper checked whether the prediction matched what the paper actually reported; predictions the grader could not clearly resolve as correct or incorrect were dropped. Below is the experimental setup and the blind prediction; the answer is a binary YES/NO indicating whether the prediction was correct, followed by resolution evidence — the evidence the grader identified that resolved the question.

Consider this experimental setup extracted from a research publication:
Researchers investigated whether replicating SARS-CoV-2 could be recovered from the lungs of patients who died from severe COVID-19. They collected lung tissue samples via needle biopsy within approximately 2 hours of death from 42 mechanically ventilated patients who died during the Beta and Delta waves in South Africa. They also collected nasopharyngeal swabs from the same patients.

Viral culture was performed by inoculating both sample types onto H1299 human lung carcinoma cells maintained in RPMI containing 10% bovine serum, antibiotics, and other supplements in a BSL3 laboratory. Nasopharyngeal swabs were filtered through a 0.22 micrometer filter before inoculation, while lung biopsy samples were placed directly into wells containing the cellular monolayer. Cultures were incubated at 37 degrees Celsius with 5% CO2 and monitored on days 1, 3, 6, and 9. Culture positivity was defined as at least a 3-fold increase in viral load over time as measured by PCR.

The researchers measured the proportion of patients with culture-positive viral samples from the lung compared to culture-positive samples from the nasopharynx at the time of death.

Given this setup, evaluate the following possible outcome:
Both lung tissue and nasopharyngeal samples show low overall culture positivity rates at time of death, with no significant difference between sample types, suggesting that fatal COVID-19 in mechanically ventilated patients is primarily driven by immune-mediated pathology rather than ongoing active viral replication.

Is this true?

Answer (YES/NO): NO